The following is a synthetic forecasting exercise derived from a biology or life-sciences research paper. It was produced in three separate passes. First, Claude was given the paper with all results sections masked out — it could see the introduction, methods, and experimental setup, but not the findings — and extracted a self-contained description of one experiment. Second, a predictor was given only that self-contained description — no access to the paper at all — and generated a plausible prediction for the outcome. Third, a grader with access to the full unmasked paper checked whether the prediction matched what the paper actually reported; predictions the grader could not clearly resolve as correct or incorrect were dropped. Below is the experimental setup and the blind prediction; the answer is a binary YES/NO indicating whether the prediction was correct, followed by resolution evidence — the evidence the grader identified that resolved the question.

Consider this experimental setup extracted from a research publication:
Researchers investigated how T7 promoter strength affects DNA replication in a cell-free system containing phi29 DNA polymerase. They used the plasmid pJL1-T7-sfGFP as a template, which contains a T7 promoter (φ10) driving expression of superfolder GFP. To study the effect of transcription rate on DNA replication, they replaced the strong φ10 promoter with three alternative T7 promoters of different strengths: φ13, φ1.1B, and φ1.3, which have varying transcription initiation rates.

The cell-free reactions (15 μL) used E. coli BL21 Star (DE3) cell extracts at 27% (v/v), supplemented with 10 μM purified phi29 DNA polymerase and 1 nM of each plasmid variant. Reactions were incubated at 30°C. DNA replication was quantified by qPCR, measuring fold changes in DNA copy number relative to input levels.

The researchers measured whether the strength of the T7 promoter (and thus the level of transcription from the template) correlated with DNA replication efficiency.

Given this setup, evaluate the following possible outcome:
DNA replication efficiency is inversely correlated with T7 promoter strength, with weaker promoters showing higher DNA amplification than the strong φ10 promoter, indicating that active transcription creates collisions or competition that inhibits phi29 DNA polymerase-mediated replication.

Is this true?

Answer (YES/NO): NO